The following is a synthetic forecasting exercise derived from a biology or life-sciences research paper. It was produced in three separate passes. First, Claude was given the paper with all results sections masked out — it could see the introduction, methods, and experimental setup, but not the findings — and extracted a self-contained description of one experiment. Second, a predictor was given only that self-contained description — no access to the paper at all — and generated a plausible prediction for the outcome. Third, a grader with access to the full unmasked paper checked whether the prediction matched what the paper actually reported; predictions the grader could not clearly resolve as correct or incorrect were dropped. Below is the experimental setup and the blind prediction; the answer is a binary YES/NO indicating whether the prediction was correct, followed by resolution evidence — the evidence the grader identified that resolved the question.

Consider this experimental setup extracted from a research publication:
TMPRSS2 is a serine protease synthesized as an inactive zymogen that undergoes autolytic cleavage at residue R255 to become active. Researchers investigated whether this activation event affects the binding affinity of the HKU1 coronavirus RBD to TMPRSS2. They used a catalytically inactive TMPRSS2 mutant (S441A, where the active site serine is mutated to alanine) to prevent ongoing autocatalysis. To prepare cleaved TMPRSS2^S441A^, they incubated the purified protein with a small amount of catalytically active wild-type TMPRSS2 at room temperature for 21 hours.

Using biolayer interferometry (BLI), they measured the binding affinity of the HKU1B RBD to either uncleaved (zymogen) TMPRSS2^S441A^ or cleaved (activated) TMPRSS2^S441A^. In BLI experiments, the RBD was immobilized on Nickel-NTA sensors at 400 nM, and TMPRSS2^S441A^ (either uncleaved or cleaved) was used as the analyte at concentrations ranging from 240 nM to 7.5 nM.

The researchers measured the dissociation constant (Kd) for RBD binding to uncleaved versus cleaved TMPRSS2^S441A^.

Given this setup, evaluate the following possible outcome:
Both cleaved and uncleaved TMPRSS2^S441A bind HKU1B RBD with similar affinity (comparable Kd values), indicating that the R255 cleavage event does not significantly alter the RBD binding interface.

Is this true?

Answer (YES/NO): NO